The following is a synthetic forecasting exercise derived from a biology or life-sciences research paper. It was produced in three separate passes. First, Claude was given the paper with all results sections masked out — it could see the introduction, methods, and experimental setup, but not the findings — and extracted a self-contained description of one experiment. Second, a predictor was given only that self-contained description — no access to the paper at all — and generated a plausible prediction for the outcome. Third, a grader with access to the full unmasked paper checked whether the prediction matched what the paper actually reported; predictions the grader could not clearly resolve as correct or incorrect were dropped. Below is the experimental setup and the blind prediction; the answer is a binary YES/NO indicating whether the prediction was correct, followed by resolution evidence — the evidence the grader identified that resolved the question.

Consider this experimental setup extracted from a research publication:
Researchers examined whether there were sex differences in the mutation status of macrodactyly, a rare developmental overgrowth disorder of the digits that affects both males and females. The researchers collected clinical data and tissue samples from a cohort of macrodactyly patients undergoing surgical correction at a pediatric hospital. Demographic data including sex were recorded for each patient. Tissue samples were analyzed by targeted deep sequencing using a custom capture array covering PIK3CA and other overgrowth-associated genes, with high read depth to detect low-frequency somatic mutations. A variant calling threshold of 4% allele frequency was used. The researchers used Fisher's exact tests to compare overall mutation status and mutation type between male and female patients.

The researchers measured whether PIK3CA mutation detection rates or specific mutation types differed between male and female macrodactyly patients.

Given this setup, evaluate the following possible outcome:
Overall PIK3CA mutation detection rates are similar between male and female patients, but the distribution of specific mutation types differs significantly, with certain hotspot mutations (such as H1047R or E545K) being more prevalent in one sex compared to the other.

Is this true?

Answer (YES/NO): NO